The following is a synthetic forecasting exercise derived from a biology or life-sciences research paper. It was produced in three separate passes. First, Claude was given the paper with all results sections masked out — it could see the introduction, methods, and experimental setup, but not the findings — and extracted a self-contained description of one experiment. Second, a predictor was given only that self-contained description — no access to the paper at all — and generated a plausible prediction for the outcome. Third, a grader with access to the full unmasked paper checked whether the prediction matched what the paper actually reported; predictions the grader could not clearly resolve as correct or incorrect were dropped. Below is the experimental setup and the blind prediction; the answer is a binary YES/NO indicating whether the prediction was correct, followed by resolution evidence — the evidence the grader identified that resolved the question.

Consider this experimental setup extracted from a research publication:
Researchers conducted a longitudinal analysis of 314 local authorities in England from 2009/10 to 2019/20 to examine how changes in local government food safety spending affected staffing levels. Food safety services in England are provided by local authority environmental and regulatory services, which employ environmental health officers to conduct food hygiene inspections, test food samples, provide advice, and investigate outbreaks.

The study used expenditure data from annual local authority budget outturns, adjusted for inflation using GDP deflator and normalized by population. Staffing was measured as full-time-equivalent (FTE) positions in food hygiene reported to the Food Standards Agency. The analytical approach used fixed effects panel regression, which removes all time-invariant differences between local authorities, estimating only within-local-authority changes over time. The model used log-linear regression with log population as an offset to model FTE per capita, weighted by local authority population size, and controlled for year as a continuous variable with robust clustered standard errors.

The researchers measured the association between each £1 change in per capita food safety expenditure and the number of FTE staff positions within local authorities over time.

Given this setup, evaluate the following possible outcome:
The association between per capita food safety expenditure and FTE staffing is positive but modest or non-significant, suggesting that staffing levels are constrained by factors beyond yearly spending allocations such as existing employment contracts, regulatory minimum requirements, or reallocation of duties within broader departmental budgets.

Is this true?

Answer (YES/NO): NO